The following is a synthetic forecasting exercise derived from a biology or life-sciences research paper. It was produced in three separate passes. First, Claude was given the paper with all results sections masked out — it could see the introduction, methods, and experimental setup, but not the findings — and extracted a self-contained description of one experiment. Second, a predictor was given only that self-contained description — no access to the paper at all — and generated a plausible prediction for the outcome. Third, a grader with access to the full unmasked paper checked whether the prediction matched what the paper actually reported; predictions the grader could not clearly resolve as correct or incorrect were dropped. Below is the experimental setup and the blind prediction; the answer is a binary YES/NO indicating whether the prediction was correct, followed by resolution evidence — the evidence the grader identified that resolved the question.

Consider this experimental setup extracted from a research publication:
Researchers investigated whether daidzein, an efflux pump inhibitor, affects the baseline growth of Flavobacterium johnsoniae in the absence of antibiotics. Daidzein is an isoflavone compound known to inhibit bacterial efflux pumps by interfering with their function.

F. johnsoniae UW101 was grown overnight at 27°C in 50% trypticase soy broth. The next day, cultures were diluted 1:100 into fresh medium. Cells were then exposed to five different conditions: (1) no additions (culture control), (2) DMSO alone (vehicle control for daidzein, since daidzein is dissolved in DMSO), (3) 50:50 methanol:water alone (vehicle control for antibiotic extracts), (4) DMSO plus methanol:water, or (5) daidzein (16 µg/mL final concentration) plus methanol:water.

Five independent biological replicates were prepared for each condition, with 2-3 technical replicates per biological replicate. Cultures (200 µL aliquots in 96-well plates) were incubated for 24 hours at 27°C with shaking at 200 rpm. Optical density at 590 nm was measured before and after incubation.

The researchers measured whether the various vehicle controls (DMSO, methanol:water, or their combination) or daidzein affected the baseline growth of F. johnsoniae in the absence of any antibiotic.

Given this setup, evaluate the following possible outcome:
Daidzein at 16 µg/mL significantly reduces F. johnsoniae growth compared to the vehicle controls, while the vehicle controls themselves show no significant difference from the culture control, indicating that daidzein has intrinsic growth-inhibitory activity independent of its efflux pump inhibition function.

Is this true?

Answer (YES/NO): NO